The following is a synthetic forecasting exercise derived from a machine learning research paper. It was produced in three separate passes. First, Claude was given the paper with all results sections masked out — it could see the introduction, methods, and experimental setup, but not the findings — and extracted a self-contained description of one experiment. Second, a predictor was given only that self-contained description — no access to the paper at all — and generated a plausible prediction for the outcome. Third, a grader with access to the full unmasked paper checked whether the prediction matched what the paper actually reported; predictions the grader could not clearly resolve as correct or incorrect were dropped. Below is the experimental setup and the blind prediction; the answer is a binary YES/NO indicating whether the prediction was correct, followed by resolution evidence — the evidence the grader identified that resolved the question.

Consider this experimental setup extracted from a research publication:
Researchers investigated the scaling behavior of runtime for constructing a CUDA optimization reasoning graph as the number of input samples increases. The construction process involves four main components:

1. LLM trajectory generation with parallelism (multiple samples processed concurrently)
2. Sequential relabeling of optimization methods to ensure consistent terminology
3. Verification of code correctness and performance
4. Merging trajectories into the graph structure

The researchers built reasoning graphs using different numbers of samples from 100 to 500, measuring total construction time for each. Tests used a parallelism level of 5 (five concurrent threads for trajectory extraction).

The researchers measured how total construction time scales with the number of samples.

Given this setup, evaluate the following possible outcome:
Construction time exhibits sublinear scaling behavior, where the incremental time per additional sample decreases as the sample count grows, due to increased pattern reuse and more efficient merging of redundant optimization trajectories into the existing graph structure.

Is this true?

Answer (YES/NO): NO